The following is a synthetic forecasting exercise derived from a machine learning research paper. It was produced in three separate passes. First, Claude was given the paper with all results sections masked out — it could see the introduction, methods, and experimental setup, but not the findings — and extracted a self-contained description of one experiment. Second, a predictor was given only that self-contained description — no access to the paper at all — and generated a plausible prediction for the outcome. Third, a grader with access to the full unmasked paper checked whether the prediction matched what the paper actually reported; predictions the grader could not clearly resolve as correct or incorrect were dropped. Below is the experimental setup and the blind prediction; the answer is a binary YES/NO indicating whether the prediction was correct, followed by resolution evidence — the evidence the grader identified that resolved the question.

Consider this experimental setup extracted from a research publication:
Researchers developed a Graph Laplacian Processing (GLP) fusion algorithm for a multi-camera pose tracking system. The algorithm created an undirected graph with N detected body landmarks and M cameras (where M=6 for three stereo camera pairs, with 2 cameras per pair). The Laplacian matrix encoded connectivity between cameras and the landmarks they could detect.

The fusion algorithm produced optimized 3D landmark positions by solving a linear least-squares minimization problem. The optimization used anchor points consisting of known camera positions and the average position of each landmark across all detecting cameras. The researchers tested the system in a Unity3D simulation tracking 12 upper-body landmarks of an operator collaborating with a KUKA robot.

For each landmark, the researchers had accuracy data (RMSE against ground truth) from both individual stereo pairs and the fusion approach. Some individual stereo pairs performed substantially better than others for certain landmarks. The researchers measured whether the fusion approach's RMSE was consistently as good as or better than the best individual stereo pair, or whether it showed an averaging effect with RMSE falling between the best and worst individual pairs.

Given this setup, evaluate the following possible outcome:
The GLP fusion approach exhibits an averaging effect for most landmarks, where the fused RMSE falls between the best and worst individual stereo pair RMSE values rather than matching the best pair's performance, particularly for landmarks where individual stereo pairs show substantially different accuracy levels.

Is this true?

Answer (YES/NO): YES